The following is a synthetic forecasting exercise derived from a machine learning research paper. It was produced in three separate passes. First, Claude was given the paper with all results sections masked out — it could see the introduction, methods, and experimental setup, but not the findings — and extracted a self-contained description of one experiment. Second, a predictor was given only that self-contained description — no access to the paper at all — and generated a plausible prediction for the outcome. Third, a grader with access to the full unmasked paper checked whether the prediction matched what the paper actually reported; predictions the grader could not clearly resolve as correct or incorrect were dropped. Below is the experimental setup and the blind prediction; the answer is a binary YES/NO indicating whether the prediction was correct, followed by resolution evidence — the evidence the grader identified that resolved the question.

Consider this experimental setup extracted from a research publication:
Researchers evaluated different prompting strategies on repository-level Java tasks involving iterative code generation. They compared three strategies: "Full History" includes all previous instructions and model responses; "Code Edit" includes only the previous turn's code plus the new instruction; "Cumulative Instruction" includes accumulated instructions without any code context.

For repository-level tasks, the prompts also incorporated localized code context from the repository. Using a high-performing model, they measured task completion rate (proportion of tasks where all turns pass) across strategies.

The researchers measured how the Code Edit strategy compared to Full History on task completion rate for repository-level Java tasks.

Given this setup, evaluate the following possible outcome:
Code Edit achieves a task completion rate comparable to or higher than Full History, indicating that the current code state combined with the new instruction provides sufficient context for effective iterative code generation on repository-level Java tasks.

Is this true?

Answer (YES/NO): YES